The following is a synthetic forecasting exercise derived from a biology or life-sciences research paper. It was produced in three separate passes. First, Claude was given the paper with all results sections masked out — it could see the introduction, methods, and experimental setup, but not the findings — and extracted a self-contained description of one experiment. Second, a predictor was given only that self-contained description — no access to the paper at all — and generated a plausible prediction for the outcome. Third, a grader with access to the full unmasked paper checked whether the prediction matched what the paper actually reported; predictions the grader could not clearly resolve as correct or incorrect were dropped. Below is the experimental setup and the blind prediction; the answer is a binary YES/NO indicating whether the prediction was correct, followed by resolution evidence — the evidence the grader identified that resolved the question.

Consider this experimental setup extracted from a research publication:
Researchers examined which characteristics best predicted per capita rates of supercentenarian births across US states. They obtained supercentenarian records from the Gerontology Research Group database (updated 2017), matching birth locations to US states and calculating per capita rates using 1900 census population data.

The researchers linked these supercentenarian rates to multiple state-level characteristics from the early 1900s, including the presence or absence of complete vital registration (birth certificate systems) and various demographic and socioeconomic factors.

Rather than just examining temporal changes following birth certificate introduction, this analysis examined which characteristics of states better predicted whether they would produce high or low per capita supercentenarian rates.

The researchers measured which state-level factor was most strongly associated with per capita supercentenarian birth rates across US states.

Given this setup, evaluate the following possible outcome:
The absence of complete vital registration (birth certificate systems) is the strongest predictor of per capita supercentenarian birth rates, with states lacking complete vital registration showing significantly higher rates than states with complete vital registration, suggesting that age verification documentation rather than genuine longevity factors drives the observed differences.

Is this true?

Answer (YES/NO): YES